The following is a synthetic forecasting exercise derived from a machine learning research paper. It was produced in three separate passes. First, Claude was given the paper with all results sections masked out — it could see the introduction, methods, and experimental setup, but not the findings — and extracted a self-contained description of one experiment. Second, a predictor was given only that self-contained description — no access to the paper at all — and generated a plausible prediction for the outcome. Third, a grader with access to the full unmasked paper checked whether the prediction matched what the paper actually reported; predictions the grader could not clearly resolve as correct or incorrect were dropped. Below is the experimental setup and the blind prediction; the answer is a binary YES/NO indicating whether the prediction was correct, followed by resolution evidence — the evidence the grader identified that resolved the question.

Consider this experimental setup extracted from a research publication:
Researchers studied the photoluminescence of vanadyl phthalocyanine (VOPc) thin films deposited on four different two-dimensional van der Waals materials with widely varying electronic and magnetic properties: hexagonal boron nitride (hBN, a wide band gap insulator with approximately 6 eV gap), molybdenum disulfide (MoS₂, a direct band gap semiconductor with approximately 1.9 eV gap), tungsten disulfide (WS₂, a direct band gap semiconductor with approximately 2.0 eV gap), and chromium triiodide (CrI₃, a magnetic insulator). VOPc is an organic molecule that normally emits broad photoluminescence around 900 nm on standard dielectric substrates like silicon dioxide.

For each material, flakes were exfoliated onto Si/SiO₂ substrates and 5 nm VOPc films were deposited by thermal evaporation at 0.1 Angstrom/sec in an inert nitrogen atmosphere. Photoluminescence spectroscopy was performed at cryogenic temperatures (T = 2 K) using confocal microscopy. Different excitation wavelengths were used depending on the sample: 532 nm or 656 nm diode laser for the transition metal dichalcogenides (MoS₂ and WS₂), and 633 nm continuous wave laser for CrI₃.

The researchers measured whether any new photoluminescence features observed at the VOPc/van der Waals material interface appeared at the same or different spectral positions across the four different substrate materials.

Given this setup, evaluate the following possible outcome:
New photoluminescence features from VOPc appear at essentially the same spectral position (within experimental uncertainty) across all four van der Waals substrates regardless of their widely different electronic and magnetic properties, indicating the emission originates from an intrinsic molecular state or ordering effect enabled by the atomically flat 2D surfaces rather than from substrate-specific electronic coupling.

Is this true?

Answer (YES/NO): YES